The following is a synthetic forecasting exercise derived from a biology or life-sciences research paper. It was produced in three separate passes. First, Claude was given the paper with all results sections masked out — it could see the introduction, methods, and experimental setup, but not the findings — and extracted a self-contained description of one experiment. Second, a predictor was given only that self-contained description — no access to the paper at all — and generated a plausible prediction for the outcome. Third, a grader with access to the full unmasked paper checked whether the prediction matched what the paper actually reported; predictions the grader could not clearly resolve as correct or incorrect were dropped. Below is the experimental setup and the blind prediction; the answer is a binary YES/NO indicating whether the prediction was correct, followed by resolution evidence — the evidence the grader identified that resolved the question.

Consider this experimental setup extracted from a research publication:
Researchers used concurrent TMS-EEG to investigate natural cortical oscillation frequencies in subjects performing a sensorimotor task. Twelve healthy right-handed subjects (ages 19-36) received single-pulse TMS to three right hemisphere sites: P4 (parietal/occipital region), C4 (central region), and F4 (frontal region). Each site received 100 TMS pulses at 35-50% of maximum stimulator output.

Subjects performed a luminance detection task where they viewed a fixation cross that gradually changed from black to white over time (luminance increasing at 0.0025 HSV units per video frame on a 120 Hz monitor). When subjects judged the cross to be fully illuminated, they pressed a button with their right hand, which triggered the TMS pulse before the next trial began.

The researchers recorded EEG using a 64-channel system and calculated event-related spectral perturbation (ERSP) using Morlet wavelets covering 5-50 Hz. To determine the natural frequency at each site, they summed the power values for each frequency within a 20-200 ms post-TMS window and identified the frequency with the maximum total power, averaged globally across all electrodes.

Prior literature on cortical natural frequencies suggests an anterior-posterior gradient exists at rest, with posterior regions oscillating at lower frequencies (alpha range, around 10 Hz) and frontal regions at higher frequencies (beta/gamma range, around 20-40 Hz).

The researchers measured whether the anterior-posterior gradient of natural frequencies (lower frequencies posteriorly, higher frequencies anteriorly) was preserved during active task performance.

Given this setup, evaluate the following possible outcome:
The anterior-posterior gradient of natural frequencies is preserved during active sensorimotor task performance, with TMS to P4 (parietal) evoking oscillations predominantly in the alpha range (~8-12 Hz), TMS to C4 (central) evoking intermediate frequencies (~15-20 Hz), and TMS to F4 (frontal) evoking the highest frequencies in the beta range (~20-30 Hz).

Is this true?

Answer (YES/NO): NO